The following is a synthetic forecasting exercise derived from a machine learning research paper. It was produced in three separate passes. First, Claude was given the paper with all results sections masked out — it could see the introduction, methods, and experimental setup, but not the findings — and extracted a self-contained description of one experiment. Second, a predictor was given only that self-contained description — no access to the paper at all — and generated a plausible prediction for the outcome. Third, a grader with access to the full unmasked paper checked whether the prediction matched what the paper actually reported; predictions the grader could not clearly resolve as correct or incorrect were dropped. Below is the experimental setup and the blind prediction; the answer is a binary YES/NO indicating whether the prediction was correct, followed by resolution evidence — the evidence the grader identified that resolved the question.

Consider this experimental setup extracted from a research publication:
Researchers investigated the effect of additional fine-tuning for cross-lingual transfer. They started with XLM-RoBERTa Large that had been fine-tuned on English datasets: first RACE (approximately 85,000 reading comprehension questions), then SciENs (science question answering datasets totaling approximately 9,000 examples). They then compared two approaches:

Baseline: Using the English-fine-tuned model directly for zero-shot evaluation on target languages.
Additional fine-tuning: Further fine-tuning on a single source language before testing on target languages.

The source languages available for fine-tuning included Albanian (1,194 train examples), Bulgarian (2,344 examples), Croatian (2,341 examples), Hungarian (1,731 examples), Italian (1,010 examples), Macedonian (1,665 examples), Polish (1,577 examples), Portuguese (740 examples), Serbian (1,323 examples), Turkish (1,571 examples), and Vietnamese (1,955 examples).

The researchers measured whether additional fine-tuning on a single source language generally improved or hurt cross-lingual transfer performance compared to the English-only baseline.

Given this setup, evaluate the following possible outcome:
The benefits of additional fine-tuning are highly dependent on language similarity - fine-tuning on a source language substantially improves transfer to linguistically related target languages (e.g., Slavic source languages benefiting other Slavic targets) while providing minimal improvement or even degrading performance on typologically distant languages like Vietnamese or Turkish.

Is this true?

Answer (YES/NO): NO